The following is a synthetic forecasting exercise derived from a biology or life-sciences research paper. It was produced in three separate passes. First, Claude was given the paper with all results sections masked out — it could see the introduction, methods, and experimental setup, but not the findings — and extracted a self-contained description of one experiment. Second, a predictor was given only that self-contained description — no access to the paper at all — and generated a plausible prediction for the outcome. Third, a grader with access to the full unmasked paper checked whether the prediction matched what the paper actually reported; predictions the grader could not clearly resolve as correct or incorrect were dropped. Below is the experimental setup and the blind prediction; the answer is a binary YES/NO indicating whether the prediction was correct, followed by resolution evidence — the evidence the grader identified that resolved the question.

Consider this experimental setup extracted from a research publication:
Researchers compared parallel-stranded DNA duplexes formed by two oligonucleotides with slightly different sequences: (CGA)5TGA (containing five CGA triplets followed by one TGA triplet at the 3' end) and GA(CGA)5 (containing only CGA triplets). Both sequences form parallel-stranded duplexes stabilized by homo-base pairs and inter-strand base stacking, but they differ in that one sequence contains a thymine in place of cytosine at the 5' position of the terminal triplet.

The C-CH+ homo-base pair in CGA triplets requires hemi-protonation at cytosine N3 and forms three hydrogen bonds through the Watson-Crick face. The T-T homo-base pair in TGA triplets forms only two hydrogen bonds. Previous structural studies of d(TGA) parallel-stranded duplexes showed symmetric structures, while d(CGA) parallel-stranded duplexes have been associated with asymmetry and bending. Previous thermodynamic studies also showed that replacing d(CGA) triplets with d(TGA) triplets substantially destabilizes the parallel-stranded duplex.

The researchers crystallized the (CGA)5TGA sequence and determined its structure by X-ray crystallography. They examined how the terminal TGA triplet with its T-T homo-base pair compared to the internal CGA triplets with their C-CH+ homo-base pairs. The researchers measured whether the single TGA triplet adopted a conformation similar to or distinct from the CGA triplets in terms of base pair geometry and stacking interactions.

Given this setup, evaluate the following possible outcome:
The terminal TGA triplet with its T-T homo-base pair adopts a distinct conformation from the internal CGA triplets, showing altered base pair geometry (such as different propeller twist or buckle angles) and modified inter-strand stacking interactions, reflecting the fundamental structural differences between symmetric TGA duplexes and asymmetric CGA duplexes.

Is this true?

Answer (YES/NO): YES